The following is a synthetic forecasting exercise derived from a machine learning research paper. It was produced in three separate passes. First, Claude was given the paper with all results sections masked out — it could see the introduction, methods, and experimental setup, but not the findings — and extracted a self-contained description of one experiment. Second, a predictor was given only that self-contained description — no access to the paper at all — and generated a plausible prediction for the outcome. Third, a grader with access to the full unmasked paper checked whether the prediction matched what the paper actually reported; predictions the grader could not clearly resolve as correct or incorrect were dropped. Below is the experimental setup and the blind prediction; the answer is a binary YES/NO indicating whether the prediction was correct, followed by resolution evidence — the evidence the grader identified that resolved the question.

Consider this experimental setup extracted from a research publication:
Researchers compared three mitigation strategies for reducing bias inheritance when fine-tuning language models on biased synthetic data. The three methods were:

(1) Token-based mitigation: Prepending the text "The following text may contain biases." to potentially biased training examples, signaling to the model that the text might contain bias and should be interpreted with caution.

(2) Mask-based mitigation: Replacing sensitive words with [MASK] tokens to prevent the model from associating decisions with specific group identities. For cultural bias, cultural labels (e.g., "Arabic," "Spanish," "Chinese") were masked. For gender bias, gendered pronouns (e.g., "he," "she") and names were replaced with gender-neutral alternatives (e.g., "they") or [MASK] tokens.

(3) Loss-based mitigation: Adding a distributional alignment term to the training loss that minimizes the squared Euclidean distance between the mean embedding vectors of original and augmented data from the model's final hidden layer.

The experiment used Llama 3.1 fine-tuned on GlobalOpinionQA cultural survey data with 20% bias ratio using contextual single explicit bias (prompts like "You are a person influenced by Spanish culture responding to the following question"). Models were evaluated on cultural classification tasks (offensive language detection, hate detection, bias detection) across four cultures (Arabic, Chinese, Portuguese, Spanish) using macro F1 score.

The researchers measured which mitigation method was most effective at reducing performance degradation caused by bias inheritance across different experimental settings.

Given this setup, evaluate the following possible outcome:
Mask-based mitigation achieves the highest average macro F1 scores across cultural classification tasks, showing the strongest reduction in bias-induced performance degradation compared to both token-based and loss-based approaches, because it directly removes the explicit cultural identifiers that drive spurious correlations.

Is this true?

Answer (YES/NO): NO